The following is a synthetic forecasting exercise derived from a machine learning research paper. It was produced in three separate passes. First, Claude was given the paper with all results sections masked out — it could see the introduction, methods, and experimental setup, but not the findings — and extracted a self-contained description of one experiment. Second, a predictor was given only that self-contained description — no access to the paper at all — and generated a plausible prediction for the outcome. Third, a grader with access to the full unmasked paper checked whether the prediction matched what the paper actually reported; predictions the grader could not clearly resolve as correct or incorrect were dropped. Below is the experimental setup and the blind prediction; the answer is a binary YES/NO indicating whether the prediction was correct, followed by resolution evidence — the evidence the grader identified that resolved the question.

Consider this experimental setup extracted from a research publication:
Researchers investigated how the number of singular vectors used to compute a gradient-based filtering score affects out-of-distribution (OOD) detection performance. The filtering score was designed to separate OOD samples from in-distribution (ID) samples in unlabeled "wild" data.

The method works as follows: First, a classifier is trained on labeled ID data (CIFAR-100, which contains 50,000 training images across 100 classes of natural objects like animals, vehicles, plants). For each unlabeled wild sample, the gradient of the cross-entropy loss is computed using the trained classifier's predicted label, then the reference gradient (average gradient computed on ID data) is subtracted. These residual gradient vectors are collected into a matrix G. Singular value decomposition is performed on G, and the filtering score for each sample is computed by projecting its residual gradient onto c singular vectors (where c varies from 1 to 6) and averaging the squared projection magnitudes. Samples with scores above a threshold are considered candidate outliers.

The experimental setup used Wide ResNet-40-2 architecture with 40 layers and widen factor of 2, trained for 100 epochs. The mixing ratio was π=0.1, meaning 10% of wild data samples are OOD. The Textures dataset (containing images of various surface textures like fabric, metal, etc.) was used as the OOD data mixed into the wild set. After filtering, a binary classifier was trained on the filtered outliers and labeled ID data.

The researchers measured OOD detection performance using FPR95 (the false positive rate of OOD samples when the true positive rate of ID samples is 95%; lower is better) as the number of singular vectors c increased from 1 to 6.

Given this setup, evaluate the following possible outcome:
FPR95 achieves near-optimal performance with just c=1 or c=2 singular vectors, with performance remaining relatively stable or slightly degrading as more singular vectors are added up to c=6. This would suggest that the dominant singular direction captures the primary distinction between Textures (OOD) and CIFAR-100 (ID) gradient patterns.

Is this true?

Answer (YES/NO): YES